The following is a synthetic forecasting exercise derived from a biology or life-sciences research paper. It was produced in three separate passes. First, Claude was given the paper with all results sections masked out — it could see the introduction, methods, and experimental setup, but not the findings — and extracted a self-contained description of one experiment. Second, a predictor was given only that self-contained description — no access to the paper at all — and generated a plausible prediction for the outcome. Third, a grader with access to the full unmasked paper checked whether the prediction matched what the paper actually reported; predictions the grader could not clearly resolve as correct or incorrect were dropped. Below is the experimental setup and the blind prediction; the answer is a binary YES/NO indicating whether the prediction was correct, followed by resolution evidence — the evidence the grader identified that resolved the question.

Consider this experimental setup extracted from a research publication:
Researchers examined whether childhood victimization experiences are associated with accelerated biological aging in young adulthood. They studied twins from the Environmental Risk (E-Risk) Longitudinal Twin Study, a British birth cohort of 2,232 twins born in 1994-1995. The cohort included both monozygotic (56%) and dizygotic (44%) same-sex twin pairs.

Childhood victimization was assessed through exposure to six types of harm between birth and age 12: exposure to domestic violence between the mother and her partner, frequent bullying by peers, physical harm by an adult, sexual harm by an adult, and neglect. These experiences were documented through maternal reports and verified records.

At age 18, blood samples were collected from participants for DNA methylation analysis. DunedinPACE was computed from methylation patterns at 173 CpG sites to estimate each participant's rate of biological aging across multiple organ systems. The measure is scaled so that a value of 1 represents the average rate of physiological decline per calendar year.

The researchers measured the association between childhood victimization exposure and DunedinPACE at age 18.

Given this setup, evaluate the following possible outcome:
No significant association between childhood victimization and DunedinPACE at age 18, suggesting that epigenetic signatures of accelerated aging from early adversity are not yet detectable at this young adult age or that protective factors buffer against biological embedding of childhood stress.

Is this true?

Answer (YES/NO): NO